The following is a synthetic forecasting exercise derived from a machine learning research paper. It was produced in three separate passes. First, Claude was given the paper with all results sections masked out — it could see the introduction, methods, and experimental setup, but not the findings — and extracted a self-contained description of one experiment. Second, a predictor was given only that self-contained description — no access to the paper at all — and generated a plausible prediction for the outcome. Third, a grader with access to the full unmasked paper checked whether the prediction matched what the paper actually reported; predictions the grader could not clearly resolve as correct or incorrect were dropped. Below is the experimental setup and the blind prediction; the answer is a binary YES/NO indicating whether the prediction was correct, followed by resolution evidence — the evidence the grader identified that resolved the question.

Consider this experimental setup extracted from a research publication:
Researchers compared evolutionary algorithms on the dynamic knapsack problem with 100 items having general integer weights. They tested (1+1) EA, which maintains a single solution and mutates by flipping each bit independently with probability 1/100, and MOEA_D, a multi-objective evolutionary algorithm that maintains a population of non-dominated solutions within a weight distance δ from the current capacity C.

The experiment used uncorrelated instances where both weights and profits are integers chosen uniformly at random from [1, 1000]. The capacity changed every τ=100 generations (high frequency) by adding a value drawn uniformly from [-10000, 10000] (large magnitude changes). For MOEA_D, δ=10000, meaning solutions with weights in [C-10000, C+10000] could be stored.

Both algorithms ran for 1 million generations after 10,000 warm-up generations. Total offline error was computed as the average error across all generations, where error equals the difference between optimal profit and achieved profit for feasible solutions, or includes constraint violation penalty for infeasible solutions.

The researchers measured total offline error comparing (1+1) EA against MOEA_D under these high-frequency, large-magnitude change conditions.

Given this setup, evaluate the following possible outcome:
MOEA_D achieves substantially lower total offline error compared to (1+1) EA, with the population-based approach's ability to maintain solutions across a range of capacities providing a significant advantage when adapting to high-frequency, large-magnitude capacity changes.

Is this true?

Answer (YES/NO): NO